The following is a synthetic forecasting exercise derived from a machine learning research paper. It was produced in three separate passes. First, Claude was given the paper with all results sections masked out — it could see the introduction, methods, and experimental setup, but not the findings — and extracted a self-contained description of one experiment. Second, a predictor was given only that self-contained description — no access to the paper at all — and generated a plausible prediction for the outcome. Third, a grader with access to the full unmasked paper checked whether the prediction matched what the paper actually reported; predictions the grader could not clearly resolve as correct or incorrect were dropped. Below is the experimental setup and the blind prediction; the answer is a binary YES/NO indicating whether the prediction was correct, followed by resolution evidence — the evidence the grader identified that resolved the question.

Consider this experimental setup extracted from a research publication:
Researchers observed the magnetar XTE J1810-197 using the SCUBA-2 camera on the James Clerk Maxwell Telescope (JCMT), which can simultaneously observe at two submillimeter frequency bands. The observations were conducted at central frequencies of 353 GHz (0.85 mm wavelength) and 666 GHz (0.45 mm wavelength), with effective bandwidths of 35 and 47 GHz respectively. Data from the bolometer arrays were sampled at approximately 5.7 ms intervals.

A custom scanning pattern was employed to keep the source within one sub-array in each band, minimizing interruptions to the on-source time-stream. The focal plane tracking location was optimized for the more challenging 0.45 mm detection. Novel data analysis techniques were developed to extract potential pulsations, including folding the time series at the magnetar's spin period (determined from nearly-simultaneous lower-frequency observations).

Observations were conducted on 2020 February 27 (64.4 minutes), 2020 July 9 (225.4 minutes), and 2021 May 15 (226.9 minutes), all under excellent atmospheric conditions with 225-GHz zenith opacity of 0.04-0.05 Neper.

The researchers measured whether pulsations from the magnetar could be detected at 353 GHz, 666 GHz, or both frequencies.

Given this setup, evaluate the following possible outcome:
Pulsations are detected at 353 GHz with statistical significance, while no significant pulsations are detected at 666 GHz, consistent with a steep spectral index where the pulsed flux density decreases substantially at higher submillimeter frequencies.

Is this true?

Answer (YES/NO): NO